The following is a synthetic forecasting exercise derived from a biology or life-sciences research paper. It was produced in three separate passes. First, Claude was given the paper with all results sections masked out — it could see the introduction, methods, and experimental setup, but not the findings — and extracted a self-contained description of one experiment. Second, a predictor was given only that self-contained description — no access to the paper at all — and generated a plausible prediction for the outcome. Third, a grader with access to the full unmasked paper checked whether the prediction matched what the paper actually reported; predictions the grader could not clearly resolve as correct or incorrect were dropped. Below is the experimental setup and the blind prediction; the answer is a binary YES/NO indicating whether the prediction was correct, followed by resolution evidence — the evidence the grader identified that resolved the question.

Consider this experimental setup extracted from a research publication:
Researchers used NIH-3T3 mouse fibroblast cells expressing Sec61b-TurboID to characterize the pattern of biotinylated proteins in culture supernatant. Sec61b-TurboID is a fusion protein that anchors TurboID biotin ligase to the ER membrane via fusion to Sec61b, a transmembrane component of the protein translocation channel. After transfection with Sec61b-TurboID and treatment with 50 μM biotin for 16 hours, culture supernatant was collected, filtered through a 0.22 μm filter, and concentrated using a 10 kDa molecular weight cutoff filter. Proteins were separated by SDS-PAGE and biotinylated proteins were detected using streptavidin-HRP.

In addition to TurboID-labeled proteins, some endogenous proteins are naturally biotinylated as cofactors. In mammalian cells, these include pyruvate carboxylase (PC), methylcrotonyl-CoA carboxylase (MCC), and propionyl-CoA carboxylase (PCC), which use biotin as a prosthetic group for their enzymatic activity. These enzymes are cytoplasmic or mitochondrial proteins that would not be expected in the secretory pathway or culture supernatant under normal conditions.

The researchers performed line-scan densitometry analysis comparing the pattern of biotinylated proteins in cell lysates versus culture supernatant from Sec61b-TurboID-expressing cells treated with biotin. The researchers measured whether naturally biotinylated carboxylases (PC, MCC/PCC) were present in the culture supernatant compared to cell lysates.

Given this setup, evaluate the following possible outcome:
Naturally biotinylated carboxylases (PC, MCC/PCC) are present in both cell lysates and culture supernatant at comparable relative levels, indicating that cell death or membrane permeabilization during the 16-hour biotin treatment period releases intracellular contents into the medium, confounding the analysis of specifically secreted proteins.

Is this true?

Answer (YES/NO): NO